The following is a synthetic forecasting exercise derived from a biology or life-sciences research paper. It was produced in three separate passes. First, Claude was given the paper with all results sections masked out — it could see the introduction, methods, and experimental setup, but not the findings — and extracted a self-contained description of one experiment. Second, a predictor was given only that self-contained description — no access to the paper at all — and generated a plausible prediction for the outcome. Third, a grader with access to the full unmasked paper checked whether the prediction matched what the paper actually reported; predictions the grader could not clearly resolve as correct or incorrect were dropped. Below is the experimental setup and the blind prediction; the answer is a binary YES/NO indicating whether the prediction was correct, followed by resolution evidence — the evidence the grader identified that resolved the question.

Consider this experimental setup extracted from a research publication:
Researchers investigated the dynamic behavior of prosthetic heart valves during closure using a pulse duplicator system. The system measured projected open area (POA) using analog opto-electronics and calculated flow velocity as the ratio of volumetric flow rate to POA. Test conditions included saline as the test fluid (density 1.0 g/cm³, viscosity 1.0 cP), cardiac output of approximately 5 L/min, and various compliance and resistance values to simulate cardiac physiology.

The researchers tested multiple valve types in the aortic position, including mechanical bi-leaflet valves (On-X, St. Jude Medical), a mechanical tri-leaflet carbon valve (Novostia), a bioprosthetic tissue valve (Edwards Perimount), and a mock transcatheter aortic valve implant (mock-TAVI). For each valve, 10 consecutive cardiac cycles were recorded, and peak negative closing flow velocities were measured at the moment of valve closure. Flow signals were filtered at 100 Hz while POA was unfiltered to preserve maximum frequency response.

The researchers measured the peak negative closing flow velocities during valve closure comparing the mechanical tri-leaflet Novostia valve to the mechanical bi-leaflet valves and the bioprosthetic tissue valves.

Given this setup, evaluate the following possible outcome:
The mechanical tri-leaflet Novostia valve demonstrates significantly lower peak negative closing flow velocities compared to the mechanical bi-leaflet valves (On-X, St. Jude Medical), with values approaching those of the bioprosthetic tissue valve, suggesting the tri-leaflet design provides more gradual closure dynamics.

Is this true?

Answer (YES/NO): NO